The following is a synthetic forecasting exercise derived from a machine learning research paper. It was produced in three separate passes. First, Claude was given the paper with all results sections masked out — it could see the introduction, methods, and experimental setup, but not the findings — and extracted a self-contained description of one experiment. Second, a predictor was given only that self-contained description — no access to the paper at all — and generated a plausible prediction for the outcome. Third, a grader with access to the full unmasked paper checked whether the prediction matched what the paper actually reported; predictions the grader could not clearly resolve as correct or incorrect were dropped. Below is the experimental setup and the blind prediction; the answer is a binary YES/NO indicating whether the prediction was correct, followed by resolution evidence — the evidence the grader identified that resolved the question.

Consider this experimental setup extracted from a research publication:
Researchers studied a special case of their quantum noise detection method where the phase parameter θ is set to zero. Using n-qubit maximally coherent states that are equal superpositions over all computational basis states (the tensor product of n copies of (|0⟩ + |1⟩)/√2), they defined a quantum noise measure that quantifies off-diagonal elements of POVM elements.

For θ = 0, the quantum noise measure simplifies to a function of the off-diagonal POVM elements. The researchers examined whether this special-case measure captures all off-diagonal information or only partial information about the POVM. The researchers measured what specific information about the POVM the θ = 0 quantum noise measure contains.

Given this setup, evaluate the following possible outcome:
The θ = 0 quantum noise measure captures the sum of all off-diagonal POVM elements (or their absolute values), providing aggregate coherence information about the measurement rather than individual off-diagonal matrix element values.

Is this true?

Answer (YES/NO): NO